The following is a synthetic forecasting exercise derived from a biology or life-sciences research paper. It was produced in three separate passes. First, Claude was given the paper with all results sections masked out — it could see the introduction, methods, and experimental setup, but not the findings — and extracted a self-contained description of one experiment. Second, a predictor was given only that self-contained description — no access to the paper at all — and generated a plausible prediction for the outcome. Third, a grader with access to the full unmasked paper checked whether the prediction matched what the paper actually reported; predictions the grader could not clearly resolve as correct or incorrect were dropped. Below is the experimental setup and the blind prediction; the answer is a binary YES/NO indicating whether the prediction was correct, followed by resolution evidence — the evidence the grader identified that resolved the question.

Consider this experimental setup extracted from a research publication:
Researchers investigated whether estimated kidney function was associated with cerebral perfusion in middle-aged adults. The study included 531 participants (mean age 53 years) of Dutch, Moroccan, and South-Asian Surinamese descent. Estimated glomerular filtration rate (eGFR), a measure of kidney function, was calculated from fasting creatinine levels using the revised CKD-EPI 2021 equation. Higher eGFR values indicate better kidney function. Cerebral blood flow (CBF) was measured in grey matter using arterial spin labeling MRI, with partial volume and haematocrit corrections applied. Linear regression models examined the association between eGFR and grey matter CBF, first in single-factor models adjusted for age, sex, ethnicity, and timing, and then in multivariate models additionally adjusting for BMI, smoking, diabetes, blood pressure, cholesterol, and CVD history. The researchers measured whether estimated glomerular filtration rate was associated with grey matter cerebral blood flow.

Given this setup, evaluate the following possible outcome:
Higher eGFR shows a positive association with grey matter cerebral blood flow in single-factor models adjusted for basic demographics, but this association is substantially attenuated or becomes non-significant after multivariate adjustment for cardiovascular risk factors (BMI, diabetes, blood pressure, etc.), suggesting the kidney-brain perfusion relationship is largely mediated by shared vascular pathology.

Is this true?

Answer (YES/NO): NO